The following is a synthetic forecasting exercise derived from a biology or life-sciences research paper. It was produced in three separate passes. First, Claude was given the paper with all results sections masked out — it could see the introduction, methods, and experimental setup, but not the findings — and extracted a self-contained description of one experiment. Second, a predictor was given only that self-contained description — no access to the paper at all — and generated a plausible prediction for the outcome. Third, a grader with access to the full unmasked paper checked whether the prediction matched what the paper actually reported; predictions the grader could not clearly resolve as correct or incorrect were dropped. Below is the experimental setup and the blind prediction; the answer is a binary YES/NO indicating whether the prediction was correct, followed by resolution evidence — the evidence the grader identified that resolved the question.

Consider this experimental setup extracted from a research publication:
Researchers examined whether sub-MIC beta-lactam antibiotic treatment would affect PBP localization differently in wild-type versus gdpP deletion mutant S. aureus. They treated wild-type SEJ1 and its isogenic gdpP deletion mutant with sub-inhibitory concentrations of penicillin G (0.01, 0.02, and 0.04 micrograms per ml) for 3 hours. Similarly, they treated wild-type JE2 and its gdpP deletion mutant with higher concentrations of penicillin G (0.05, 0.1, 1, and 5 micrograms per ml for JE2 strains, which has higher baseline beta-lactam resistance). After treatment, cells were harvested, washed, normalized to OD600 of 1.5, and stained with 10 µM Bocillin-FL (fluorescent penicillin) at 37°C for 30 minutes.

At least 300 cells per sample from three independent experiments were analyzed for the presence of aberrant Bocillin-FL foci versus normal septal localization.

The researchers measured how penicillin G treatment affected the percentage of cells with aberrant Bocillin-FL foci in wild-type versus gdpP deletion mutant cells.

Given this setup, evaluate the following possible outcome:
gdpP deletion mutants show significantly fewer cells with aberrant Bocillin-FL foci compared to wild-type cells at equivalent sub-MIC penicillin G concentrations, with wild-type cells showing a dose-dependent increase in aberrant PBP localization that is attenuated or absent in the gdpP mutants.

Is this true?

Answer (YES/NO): NO